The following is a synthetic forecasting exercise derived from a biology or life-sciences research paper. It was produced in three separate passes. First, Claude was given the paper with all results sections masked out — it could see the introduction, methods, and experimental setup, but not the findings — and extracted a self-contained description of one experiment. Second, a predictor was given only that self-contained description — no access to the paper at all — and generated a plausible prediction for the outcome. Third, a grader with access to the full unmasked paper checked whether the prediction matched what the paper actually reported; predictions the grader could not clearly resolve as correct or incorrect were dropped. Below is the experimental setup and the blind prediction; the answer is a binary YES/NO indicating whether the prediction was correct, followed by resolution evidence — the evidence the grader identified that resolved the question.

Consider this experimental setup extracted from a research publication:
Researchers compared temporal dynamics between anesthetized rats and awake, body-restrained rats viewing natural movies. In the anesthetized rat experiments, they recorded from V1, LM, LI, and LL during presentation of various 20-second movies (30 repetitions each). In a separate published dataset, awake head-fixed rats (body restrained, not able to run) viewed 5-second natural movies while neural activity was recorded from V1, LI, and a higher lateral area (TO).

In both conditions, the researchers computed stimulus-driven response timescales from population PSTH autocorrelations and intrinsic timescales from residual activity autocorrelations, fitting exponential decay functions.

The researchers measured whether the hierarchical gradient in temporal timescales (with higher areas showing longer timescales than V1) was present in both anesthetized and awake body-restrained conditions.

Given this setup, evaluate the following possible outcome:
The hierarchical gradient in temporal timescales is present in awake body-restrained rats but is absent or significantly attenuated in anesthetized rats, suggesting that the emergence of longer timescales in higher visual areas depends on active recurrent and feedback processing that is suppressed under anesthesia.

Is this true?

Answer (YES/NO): NO